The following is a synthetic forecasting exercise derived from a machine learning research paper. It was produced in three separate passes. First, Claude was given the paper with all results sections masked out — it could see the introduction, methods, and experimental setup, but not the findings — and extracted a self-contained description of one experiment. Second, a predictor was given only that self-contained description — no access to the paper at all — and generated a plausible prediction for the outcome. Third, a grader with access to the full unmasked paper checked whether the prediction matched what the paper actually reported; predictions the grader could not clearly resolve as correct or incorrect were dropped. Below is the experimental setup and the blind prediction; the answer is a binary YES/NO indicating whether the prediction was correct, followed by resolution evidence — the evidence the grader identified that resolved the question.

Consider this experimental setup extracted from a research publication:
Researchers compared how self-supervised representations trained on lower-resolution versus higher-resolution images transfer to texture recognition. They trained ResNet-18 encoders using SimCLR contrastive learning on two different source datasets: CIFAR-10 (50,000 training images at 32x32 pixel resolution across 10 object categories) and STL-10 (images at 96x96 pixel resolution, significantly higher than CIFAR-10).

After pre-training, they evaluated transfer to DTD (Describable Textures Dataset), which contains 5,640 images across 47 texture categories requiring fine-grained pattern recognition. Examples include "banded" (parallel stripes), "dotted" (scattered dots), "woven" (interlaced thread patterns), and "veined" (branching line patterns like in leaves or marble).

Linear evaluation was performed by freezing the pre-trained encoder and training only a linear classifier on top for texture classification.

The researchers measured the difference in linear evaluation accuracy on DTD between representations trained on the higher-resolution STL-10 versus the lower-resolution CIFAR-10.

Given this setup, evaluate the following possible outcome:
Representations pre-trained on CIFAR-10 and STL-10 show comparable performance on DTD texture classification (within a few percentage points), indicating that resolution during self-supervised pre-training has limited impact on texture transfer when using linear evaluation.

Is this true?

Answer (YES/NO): NO